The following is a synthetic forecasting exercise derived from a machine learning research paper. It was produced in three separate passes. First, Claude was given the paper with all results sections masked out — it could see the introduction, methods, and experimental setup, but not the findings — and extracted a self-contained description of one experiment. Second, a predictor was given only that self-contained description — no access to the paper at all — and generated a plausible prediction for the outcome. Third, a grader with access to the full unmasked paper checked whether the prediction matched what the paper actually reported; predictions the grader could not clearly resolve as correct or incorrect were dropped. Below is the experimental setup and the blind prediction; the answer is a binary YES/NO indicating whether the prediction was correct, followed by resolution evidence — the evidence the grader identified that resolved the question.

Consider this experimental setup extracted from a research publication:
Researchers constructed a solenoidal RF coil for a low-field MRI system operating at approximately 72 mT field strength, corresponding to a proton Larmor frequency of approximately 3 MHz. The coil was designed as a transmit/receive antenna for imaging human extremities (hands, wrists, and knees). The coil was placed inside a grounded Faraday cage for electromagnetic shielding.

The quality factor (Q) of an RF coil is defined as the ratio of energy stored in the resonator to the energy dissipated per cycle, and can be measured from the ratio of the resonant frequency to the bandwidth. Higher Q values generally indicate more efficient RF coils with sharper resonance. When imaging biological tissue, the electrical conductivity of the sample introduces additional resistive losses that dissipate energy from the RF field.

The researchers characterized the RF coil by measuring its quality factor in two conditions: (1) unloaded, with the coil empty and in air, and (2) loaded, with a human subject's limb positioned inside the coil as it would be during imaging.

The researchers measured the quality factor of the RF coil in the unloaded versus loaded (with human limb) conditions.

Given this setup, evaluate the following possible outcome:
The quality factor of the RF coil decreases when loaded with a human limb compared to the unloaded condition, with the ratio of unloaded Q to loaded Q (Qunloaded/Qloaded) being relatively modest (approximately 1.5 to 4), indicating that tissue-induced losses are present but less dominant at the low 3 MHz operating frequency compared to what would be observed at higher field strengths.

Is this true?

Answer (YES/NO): NO